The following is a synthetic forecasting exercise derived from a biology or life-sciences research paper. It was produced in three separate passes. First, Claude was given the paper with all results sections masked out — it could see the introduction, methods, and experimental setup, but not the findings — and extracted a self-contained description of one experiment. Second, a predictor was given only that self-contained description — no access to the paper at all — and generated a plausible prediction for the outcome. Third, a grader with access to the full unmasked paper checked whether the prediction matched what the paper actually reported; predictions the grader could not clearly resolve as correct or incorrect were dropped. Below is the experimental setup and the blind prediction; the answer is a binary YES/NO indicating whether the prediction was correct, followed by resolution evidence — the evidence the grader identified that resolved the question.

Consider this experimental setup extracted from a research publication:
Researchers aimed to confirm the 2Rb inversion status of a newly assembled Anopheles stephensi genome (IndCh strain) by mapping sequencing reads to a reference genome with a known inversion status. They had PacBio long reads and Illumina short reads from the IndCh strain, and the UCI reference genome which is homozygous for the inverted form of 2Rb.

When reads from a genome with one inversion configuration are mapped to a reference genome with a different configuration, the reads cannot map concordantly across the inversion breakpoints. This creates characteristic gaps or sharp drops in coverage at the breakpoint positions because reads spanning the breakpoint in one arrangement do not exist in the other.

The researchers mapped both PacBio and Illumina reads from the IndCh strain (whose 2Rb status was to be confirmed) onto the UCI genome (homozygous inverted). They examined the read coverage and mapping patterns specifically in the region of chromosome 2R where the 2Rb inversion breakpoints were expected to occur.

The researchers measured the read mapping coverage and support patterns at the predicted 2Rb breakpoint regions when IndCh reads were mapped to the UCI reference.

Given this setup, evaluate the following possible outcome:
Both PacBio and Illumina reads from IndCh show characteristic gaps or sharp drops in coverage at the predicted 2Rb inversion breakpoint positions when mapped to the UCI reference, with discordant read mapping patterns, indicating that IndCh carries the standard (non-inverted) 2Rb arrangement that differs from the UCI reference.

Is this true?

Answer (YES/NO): YES